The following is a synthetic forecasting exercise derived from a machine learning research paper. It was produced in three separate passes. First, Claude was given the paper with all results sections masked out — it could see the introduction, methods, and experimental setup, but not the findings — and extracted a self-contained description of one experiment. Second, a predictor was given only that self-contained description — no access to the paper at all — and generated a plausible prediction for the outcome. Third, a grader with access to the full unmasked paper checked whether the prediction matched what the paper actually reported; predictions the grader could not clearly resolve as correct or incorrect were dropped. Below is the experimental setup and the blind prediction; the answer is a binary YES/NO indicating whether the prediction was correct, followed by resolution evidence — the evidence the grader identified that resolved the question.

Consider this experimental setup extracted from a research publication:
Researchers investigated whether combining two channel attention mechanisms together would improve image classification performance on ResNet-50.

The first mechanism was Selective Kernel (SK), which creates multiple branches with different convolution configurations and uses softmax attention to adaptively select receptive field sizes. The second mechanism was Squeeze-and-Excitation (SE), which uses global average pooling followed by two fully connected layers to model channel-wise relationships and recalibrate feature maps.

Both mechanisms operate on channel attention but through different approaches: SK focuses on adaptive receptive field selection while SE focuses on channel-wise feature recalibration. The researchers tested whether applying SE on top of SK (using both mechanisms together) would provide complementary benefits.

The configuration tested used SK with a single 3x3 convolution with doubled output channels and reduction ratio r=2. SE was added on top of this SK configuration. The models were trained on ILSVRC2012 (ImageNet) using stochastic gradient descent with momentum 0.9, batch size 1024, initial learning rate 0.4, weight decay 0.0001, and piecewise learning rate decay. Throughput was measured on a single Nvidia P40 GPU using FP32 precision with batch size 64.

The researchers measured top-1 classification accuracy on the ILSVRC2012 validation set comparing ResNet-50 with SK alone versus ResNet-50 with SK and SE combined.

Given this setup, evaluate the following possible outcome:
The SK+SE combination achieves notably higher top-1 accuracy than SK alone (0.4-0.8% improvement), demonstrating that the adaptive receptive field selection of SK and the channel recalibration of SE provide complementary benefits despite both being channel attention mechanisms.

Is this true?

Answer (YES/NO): NO